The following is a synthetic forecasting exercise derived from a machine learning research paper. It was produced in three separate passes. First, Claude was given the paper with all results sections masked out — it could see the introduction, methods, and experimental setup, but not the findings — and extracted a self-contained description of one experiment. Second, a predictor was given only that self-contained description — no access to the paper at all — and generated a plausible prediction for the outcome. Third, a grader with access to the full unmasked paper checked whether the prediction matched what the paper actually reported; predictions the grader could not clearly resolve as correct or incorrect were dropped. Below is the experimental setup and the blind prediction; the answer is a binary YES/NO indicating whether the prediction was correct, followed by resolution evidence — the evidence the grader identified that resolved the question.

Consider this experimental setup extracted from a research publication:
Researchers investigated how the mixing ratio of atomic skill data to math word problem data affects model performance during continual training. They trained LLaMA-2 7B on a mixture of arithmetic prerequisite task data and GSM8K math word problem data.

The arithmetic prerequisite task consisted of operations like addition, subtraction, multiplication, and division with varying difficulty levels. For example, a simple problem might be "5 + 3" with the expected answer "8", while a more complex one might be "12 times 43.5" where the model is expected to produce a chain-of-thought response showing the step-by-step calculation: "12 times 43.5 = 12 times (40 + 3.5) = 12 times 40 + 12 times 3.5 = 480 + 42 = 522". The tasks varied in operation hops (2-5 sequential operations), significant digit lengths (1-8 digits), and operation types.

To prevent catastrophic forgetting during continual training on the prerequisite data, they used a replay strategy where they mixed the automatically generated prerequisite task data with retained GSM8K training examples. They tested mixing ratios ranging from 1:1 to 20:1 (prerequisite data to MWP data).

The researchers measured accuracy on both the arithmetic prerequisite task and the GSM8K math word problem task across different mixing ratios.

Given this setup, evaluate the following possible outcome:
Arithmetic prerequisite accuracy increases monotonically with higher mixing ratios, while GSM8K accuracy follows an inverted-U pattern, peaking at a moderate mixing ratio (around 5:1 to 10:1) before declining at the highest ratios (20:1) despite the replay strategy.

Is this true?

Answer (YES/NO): NO